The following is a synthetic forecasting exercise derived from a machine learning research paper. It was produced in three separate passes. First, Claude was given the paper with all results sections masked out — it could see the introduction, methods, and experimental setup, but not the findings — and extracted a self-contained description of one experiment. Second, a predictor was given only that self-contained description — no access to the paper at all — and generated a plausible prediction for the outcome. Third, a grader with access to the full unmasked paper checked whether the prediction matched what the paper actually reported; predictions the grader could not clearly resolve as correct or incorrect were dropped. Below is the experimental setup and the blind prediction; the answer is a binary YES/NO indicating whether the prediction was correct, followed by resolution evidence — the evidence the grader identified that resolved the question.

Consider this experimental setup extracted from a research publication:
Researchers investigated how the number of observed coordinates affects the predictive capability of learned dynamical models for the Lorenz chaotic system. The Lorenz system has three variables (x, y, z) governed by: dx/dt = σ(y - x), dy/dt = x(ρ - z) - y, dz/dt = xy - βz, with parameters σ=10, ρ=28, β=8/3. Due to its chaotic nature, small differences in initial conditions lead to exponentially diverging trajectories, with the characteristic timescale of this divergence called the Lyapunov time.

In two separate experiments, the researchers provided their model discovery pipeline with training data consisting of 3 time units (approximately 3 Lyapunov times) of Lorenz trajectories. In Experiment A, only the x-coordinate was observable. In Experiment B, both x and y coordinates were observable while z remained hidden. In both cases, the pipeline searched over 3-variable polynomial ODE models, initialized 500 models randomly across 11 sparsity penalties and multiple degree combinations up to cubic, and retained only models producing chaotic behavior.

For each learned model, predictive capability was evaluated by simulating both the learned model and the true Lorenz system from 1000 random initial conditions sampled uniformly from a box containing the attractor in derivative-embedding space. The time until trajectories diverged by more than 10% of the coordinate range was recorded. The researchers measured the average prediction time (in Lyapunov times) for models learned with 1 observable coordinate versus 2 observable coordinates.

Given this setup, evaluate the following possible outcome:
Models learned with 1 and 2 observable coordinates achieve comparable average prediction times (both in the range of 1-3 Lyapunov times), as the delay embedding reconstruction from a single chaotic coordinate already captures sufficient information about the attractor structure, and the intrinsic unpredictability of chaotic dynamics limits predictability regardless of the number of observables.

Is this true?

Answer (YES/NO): NO